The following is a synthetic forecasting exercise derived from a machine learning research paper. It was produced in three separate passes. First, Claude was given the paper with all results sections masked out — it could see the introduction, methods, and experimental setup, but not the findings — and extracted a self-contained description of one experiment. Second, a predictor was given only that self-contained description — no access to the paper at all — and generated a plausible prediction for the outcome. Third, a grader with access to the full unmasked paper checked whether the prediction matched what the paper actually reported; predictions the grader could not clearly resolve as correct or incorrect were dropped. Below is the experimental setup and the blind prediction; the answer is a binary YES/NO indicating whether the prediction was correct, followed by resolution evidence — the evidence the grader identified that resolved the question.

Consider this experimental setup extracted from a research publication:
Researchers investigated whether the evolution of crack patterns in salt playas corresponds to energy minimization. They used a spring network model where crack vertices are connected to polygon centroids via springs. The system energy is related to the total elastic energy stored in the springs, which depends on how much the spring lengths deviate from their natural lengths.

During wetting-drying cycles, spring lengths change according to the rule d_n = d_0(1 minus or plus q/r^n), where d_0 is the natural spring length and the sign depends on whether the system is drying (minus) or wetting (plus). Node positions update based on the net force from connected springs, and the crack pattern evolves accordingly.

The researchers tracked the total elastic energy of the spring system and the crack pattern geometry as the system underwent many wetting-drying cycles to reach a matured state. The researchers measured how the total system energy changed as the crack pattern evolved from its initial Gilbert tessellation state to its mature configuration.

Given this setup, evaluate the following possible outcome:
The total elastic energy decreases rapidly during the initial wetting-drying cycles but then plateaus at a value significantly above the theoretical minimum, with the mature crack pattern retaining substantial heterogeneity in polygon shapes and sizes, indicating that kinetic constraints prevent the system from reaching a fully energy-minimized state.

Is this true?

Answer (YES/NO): NO